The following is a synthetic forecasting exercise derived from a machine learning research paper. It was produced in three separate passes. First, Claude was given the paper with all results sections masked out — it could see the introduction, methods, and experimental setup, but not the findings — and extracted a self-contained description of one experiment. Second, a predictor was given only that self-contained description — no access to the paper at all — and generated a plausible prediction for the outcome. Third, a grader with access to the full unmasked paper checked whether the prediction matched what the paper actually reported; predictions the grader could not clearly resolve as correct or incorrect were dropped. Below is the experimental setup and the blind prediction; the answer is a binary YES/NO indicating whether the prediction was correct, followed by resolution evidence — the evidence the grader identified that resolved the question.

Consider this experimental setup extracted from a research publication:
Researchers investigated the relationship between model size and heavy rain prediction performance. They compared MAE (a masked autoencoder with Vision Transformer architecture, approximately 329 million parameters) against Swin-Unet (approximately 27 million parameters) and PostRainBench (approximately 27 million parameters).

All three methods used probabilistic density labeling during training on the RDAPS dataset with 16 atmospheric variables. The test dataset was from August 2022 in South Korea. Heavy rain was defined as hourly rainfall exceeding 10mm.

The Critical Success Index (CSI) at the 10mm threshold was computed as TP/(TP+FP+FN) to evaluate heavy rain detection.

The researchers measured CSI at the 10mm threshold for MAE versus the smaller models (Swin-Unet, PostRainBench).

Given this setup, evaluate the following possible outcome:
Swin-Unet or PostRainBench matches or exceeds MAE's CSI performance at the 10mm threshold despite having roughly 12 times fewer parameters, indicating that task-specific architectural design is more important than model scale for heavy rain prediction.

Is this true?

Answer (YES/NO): NO